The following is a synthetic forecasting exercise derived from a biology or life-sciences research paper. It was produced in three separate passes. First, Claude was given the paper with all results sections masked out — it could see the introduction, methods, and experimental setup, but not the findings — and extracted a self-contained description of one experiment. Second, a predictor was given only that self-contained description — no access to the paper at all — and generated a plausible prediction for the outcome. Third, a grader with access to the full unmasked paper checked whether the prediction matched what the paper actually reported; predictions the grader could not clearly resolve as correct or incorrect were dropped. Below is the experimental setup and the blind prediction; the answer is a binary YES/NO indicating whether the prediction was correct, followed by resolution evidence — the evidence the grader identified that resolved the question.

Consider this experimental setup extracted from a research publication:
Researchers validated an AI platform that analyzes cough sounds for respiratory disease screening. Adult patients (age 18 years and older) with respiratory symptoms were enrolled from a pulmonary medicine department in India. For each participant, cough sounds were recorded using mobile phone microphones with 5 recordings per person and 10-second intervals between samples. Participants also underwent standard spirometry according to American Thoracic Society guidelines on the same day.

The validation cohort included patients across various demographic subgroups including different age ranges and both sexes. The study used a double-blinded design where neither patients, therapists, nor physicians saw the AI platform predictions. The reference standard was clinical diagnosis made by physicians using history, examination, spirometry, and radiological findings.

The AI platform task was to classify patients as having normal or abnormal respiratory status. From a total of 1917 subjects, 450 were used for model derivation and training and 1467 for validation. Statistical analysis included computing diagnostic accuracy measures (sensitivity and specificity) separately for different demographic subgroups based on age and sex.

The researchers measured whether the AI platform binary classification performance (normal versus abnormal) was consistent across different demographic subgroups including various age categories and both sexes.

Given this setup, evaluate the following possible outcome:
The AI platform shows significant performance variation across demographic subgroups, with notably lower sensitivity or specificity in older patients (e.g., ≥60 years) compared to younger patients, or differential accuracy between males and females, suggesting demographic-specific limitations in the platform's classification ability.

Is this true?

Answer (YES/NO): NO